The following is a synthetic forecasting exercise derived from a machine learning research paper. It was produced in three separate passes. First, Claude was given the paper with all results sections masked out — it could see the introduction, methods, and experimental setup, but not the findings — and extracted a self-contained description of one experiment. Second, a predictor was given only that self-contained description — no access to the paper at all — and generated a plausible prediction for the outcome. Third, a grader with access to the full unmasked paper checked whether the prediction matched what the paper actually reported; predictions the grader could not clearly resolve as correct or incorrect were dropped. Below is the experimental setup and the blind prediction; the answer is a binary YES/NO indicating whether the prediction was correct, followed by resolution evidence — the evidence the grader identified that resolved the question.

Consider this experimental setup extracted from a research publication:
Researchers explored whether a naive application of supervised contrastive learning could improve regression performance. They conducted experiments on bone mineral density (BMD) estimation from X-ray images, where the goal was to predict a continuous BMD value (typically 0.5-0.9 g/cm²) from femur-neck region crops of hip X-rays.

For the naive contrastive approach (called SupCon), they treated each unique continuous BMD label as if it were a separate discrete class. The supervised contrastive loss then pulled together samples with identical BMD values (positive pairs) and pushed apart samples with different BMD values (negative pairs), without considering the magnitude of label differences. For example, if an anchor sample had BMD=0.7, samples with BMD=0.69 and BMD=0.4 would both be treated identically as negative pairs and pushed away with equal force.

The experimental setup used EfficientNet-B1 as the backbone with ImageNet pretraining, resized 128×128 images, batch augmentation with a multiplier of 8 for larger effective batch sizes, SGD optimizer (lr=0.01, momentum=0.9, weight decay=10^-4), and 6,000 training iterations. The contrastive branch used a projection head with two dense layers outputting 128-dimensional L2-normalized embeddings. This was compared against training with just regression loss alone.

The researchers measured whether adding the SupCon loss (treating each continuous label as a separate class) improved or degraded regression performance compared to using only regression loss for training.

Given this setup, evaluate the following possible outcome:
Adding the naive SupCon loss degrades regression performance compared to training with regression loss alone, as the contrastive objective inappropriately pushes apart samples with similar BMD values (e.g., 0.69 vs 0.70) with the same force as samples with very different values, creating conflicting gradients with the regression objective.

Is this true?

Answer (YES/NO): YES